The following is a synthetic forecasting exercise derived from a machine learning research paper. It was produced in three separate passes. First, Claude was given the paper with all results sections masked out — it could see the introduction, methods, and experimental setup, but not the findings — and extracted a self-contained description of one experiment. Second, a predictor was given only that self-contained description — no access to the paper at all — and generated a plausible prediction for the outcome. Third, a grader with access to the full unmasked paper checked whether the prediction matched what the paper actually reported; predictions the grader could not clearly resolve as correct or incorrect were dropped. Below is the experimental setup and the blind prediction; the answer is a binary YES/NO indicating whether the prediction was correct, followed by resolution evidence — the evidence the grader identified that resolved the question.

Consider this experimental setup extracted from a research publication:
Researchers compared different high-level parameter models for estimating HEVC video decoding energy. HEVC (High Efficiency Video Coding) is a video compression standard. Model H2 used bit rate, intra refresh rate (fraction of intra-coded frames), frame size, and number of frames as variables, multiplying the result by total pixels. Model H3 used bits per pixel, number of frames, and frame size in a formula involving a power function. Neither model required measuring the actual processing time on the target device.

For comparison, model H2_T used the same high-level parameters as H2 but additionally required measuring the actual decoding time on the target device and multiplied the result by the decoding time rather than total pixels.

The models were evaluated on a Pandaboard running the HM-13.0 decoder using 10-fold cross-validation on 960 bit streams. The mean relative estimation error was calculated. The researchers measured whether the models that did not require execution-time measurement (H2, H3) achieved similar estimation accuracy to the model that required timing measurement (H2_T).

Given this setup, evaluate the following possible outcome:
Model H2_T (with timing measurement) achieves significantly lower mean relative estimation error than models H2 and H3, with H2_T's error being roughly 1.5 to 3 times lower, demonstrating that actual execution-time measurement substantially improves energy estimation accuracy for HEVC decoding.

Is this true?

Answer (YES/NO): NO